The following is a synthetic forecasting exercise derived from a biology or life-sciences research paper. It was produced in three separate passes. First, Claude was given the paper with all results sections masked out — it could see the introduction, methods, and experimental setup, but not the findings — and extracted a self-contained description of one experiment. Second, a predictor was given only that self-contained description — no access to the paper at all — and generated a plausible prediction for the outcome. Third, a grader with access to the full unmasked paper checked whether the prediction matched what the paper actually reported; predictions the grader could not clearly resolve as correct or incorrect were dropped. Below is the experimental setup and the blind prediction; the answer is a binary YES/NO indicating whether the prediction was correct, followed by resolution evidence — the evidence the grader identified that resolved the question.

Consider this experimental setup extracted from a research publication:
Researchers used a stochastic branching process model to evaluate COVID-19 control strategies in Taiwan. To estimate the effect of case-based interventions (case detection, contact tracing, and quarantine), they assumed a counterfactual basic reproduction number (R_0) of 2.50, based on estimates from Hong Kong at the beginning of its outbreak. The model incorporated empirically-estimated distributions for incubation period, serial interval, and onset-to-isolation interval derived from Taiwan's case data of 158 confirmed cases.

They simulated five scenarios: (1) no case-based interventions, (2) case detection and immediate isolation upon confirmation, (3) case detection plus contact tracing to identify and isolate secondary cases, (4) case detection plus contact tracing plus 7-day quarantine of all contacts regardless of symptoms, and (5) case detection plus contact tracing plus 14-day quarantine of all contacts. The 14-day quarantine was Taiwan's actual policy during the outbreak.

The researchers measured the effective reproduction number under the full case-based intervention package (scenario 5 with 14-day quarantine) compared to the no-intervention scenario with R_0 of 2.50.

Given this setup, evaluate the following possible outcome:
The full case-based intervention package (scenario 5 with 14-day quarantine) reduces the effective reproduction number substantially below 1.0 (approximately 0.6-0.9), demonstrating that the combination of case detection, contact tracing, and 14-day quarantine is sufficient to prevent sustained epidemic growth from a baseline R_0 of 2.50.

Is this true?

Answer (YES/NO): NO